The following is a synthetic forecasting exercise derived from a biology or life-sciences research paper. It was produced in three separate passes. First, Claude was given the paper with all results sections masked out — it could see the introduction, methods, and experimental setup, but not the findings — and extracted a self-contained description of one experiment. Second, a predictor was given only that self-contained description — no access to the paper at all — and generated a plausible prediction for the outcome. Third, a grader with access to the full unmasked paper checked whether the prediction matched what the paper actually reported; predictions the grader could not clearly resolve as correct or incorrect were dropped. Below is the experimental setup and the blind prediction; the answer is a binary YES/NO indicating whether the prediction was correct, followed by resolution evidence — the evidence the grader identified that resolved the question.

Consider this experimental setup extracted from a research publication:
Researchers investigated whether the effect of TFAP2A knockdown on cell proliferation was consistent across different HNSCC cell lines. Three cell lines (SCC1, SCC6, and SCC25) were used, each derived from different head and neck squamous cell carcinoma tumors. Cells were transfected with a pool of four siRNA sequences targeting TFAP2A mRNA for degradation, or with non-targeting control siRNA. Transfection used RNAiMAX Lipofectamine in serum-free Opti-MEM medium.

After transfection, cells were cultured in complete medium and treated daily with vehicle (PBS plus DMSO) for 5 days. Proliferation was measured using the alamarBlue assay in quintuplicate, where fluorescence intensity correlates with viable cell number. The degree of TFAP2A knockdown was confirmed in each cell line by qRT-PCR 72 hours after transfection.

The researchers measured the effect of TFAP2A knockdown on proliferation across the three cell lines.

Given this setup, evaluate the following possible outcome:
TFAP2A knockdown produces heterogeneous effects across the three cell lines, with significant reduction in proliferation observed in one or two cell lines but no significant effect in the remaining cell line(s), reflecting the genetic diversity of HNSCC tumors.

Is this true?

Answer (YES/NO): NO